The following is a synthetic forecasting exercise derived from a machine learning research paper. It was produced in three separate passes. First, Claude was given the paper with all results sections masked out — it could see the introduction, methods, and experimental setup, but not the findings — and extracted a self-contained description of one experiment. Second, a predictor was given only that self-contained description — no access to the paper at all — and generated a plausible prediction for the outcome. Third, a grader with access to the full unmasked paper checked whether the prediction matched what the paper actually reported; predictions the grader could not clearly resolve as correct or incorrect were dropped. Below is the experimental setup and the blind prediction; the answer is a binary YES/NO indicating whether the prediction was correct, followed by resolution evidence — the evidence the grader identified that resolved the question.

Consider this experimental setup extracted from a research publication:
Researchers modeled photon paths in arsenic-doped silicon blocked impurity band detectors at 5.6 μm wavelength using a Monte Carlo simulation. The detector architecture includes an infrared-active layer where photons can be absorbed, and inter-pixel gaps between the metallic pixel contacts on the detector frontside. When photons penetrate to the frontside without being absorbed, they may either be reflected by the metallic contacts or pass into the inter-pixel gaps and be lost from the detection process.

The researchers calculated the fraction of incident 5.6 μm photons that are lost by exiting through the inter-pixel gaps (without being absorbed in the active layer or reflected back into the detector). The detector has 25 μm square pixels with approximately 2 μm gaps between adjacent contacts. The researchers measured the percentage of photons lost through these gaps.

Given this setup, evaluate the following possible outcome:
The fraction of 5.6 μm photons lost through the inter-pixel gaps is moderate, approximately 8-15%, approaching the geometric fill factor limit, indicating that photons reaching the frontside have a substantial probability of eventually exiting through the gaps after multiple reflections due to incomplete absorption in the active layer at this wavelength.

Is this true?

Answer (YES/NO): YES